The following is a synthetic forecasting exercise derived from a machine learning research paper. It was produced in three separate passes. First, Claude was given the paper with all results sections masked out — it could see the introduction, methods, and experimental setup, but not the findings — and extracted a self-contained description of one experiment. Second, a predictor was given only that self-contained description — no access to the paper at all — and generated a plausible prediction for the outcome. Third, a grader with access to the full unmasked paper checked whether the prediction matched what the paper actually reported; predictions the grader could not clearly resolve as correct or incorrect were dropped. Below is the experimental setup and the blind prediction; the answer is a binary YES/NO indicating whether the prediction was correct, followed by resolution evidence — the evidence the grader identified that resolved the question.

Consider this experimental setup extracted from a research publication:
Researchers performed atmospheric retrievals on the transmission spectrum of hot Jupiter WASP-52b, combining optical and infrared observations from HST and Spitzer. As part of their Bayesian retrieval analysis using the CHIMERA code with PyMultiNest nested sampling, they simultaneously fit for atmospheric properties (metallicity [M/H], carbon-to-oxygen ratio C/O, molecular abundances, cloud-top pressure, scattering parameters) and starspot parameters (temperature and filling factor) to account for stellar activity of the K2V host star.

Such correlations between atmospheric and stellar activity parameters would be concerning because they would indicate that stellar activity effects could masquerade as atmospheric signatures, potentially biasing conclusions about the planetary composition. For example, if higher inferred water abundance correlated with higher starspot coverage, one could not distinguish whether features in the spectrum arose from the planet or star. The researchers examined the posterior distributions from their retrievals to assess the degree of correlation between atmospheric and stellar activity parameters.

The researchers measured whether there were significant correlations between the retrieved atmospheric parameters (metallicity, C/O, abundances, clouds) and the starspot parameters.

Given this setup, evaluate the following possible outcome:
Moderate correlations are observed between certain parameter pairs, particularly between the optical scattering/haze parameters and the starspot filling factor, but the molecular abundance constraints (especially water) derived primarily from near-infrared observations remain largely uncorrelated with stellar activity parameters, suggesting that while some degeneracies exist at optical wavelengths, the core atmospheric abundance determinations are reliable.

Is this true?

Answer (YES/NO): NO